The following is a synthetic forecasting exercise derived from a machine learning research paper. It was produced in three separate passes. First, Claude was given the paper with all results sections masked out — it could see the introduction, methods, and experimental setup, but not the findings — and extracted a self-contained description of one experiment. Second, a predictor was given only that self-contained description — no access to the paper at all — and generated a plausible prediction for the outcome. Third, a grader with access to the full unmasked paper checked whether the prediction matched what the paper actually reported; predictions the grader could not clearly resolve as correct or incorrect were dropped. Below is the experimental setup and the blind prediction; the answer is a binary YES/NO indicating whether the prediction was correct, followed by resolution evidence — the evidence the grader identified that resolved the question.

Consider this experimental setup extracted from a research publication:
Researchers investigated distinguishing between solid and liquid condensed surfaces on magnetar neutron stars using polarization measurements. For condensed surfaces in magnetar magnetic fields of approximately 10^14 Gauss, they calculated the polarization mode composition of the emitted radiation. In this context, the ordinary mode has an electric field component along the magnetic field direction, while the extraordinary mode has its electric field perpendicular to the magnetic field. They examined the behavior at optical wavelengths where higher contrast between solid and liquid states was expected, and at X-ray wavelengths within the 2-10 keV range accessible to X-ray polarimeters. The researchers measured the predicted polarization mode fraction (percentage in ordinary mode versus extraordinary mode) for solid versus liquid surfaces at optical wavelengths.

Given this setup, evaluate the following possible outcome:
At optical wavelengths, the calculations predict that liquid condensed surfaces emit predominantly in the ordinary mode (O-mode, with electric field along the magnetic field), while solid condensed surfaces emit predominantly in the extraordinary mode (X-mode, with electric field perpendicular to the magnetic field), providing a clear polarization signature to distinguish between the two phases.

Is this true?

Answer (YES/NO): NO